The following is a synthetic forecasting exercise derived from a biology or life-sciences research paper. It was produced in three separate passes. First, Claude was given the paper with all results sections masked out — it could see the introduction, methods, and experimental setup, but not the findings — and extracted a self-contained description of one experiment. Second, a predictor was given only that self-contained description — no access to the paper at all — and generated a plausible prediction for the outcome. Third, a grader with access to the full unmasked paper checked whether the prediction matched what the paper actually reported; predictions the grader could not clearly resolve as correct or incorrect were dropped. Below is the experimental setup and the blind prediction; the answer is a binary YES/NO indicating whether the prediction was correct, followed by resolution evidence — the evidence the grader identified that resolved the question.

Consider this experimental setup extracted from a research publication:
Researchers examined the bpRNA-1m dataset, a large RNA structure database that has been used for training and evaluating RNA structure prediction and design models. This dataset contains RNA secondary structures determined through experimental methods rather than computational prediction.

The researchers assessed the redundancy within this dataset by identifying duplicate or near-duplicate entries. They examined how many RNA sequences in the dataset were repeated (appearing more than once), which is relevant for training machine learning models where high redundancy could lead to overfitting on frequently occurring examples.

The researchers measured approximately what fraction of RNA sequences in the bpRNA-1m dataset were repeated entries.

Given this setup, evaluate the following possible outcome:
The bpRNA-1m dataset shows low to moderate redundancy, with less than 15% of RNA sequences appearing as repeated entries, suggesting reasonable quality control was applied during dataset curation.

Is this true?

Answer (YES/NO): NO